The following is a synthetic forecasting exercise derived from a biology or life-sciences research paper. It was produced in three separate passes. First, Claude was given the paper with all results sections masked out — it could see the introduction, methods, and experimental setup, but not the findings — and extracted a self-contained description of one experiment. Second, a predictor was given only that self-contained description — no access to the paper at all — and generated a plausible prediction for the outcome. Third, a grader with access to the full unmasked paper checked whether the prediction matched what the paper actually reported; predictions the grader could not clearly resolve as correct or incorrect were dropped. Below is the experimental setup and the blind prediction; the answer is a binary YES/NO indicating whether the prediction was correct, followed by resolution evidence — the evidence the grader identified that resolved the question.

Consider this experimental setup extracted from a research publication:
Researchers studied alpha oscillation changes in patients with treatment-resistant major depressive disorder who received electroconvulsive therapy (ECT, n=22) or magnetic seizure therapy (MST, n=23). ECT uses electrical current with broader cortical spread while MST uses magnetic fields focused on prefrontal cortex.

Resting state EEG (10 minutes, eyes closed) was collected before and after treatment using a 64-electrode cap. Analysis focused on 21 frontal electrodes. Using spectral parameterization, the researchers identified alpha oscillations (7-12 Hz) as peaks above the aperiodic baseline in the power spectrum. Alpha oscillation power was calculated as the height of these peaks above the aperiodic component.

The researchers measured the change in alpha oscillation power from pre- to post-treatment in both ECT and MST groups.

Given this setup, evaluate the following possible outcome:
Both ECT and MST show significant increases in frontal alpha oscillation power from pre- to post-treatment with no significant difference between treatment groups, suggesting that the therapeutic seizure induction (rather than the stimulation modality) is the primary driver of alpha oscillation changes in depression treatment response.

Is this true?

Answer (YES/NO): NO